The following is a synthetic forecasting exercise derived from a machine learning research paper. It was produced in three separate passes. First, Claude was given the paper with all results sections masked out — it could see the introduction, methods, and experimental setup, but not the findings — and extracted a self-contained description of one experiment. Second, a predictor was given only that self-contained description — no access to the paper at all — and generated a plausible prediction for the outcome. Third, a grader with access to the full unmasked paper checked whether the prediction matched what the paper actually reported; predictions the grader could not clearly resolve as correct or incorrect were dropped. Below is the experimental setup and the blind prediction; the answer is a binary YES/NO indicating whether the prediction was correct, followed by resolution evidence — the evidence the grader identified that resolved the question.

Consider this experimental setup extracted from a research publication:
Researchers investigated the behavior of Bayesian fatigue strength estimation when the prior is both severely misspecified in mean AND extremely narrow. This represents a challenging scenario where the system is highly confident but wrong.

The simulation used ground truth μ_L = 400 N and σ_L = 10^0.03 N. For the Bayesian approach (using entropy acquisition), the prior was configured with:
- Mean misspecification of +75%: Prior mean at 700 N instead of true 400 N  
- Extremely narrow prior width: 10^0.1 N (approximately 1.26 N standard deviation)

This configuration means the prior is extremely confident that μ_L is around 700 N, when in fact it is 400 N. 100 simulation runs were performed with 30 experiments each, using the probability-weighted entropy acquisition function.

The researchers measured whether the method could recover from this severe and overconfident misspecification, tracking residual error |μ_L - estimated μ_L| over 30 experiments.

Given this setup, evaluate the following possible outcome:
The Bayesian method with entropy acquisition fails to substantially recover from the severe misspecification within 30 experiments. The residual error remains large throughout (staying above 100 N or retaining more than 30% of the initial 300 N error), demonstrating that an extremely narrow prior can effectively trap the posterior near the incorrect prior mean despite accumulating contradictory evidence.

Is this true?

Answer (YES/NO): YES